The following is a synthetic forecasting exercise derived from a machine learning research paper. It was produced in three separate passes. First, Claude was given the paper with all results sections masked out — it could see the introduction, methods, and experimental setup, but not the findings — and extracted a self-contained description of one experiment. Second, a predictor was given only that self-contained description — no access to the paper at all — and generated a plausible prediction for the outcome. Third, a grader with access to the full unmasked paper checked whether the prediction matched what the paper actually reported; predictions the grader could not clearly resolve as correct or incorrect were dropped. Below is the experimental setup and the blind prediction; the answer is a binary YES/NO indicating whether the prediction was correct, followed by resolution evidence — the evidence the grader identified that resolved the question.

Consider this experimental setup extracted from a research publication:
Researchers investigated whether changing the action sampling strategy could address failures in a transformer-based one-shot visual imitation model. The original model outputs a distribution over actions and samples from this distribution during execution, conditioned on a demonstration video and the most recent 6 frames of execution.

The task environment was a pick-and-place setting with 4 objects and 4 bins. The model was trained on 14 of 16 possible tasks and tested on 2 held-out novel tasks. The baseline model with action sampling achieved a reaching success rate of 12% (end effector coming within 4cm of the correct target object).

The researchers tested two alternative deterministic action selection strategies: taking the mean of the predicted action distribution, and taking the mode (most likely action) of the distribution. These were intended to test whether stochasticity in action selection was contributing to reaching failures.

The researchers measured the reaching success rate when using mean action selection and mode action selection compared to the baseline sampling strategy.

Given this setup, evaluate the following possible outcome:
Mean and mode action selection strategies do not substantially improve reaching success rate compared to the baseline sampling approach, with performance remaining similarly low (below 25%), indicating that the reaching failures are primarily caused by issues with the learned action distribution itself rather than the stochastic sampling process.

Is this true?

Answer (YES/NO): YES